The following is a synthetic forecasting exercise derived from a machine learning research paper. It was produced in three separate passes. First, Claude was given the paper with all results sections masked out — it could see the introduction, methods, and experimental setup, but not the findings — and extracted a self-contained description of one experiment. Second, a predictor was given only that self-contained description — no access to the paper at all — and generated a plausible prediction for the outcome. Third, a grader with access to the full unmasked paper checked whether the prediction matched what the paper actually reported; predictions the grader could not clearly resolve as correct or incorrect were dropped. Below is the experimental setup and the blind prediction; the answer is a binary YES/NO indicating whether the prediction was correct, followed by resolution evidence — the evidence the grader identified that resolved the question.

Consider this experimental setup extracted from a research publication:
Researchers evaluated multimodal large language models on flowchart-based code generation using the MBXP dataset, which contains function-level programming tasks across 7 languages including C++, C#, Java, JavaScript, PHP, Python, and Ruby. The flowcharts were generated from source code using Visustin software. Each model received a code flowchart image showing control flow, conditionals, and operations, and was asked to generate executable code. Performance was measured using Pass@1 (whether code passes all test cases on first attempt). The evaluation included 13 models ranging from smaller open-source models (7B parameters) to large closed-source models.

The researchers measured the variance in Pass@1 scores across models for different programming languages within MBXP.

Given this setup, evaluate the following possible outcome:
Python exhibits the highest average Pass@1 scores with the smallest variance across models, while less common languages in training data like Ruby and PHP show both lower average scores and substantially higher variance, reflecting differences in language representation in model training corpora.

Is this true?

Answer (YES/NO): NO